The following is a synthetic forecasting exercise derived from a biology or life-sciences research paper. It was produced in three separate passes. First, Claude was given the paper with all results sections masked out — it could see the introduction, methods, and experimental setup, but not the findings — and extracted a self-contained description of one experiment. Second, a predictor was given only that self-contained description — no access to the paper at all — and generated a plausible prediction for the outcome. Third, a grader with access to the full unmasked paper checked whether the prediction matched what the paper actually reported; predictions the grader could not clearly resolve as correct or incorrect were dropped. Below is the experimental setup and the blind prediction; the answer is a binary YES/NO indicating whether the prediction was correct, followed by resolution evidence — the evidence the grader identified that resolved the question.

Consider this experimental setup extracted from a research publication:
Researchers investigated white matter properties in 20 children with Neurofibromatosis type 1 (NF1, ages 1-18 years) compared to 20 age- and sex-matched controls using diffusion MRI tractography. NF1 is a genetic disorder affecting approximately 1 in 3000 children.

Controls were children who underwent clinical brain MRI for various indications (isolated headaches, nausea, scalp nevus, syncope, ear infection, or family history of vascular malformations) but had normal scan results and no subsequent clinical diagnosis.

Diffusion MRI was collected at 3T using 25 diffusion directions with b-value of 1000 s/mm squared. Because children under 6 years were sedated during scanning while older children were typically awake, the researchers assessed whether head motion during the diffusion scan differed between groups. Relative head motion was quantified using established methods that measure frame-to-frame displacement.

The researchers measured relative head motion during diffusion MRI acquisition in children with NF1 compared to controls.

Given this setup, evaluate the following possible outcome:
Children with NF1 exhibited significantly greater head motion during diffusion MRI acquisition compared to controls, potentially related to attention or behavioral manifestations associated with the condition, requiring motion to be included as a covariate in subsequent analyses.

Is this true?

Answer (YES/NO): NO